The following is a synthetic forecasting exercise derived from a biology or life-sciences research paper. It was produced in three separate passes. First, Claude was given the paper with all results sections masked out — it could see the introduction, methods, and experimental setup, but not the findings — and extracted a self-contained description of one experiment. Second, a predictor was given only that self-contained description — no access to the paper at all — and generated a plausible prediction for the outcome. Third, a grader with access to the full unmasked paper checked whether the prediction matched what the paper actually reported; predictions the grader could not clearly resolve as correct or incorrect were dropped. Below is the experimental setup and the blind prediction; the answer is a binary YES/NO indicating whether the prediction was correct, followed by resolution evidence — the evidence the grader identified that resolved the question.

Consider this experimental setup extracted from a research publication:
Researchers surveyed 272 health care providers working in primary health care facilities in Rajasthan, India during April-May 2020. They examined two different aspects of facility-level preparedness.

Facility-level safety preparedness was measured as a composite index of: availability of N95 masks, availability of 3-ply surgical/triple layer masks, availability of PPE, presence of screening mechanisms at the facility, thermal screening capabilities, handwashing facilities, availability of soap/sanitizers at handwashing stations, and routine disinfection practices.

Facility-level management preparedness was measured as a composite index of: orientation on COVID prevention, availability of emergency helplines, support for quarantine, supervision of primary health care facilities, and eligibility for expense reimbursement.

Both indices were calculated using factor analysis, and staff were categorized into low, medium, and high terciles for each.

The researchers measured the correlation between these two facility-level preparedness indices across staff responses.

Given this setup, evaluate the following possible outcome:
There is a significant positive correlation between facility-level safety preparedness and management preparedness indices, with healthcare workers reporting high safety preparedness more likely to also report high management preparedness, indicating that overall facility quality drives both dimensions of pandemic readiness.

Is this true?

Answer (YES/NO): NO